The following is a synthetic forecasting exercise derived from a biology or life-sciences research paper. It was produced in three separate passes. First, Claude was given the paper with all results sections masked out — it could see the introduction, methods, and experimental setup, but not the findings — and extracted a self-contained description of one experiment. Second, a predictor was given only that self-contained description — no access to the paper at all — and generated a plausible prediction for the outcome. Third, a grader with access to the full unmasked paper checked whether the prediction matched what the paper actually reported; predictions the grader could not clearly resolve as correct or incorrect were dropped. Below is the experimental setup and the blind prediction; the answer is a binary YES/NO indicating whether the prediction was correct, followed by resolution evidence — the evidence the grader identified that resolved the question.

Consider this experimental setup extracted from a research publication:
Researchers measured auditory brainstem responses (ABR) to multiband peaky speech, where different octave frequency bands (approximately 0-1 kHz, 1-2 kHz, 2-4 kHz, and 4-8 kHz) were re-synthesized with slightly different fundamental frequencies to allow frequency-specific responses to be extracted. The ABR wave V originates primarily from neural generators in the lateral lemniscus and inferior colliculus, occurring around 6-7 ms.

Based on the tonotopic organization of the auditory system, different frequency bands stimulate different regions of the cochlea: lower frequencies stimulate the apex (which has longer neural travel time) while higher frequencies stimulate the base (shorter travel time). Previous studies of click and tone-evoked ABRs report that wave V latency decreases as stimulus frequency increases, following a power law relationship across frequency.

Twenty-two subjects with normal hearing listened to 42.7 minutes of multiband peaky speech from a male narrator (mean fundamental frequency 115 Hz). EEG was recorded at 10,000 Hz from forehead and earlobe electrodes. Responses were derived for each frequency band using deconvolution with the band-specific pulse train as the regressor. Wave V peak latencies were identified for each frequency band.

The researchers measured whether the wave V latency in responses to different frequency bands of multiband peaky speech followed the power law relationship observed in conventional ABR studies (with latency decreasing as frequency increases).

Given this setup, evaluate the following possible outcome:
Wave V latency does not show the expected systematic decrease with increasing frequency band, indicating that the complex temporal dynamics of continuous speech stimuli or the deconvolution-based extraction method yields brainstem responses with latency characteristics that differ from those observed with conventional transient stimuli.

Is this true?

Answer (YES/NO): NO